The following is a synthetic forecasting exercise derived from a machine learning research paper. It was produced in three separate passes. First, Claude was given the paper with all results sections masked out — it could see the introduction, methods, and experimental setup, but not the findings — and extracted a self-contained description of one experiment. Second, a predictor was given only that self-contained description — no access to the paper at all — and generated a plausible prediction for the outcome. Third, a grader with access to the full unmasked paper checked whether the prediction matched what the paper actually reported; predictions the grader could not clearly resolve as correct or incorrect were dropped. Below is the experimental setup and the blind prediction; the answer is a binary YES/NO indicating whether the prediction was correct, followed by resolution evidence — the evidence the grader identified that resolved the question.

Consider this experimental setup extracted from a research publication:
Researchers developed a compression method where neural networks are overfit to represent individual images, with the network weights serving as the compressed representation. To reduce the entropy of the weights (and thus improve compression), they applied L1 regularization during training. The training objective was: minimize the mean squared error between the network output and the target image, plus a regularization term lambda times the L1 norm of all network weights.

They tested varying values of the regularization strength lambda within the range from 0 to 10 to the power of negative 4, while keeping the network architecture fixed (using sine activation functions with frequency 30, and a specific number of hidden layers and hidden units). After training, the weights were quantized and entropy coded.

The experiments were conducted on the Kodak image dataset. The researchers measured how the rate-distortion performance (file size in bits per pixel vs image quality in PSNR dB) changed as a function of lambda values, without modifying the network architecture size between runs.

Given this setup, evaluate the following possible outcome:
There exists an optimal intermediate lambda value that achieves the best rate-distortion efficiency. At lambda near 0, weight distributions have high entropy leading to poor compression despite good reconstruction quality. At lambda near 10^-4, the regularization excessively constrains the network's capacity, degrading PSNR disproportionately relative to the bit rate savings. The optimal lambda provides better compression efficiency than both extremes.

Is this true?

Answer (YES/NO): YES